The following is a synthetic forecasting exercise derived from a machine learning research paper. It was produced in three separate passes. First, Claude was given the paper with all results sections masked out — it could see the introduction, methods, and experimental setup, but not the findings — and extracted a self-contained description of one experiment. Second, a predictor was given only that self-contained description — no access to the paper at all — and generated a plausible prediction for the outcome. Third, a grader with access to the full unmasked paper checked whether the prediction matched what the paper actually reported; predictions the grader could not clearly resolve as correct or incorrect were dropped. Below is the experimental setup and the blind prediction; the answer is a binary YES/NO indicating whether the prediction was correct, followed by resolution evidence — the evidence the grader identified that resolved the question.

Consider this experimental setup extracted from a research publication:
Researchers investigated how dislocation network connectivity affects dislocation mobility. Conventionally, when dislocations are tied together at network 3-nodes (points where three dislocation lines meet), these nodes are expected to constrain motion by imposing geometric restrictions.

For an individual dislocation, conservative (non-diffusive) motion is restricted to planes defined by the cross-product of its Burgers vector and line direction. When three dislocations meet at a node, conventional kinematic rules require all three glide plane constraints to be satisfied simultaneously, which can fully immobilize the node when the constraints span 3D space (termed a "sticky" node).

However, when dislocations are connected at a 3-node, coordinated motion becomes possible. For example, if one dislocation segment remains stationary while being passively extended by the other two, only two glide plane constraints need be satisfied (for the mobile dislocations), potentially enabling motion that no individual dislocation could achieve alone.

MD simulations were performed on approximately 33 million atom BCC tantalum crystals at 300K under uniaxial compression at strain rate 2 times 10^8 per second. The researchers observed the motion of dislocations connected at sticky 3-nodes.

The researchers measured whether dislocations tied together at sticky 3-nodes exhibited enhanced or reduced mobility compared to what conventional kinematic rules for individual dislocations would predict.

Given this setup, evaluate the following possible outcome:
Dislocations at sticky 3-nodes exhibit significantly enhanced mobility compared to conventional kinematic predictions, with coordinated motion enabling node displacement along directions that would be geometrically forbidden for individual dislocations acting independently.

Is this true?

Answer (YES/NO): YES